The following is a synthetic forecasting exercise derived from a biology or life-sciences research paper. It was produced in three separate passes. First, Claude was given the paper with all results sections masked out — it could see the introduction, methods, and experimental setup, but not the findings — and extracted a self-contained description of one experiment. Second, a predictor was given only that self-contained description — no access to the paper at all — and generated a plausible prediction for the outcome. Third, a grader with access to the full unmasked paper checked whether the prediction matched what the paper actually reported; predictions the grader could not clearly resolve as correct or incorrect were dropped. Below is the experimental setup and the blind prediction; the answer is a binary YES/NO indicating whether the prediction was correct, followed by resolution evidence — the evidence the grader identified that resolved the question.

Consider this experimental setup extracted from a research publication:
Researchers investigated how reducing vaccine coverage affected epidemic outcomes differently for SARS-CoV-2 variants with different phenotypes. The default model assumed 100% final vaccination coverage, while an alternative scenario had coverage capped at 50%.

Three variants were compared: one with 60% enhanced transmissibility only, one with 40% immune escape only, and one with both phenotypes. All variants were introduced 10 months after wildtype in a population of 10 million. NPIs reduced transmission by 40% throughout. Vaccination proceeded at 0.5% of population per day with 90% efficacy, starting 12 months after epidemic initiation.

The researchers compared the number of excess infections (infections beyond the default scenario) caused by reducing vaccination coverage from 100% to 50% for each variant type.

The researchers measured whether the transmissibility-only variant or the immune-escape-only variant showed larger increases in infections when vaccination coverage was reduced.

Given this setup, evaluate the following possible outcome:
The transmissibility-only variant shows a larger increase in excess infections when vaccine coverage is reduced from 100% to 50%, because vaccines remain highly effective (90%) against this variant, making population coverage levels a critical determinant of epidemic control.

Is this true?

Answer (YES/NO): YES